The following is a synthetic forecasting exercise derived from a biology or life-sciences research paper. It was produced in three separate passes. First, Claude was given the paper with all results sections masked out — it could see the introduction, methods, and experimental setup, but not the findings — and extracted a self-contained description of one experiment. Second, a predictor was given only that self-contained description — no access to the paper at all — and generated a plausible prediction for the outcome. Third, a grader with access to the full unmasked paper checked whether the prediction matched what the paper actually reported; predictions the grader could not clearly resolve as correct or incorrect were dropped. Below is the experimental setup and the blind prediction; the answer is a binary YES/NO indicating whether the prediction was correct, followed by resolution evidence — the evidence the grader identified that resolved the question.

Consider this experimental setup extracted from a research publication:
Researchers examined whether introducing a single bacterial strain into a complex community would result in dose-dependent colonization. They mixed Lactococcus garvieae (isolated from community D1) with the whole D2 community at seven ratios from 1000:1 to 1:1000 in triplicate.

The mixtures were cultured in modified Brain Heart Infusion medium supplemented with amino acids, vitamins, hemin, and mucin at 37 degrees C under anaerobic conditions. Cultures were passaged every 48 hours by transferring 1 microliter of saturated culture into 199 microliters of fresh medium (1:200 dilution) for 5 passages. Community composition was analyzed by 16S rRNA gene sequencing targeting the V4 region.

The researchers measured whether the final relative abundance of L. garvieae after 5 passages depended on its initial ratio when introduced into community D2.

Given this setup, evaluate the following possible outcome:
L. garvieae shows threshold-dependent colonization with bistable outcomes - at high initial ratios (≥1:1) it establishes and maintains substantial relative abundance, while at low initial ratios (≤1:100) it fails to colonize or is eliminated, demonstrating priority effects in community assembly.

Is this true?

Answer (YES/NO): NO